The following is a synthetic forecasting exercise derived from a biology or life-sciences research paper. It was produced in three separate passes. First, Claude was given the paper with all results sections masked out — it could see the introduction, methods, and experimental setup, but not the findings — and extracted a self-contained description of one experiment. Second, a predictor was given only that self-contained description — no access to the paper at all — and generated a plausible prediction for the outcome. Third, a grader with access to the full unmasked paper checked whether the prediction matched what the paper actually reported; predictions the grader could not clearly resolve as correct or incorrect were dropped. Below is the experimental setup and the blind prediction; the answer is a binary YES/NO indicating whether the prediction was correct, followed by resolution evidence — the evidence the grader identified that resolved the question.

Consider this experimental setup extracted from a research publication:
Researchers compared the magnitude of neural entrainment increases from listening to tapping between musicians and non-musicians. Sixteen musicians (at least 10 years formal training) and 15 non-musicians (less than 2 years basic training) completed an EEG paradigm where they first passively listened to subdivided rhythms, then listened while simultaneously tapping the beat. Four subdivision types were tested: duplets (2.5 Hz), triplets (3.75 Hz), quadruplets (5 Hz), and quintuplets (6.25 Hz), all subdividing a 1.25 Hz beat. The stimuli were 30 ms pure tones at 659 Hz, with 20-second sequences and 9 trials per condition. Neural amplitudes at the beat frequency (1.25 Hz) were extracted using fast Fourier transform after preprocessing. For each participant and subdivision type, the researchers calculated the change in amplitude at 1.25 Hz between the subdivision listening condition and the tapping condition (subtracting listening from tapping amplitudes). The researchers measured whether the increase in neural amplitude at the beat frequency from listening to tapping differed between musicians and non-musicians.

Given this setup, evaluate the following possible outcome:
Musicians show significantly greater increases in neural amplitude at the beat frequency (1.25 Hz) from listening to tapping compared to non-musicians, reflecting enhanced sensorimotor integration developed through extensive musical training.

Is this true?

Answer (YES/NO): YES